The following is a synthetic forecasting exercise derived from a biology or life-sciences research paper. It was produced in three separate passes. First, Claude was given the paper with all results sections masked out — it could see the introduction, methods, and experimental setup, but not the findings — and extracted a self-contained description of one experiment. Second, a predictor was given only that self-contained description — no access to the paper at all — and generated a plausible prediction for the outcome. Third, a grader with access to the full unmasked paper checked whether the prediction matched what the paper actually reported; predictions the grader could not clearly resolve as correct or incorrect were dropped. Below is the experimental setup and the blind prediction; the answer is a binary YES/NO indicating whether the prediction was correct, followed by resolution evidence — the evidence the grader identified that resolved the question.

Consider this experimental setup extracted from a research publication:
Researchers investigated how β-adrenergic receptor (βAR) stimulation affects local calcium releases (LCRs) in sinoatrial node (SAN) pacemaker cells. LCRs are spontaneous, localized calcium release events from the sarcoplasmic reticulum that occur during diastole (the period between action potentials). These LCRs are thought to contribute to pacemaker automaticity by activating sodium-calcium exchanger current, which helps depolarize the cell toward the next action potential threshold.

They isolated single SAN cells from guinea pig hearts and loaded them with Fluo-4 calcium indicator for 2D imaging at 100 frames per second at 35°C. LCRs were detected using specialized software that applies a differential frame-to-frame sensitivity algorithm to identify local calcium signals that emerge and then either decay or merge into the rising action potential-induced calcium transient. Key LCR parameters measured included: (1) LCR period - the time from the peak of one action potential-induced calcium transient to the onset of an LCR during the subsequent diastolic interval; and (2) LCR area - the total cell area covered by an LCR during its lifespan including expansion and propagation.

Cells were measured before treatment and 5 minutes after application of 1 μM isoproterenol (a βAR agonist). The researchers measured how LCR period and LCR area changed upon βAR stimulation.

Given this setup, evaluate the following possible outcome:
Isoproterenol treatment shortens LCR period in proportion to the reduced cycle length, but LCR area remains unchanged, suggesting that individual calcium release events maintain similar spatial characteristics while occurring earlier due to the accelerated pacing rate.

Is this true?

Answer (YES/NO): NO